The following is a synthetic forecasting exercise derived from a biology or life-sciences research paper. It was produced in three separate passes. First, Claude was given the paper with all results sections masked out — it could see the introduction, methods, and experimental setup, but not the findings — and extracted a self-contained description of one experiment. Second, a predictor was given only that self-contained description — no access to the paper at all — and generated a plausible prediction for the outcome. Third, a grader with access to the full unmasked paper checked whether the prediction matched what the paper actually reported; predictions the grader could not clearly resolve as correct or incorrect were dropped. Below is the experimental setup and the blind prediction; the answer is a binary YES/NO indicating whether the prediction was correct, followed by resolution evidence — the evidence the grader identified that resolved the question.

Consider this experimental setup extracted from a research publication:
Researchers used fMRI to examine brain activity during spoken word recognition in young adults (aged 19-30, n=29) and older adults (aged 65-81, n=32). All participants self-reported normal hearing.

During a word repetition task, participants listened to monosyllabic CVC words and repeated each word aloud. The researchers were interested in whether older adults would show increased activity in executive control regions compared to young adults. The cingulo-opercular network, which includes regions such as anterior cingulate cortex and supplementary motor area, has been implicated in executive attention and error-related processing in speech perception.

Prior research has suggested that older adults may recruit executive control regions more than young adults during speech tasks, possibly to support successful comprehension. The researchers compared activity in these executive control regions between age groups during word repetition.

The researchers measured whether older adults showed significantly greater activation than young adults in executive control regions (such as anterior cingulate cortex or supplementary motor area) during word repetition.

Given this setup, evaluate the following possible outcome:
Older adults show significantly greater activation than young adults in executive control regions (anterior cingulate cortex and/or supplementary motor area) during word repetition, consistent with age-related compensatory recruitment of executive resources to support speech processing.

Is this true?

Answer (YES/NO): NO